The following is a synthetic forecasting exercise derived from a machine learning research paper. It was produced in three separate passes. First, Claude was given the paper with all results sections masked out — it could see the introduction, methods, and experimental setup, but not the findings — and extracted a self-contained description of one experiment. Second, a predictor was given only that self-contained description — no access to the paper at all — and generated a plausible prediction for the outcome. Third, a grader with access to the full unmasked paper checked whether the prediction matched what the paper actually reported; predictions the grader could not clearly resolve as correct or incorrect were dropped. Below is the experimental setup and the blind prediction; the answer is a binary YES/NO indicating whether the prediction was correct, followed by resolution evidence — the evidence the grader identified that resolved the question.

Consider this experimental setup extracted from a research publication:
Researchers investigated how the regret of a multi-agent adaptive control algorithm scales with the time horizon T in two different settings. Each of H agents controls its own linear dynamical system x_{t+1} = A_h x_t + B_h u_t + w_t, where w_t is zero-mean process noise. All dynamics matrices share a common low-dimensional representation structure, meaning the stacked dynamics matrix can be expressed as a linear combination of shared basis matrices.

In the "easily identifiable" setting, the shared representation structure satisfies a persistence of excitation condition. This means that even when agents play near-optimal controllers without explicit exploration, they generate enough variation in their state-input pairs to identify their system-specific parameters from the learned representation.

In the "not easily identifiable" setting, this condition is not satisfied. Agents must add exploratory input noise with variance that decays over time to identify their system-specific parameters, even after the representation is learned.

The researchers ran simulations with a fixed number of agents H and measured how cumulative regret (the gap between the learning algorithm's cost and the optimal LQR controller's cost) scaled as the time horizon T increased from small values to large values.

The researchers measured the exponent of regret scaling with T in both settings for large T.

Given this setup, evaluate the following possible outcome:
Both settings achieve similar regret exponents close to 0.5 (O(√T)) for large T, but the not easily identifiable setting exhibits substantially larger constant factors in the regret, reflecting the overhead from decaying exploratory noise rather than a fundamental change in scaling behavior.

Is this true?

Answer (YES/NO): NO